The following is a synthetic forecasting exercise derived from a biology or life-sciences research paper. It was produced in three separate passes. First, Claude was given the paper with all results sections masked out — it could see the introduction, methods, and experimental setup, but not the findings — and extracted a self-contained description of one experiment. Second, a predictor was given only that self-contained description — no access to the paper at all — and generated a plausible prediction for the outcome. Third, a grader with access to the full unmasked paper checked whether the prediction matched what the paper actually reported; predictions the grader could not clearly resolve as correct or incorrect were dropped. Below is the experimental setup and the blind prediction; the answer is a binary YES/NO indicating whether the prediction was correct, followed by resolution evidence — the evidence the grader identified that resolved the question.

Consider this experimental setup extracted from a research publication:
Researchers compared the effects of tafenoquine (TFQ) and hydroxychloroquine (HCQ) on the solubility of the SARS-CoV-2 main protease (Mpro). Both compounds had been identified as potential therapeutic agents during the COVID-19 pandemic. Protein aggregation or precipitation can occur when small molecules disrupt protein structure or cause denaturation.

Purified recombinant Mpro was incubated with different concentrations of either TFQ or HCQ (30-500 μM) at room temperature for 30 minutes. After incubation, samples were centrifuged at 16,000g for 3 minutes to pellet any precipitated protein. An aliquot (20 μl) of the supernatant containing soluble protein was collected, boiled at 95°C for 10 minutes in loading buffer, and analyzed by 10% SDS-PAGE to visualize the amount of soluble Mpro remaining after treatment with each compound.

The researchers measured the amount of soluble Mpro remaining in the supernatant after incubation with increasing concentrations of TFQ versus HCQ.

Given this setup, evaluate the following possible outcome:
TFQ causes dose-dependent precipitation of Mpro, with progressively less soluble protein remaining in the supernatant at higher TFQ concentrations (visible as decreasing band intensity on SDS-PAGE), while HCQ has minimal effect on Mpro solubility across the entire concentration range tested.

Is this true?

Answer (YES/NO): YES